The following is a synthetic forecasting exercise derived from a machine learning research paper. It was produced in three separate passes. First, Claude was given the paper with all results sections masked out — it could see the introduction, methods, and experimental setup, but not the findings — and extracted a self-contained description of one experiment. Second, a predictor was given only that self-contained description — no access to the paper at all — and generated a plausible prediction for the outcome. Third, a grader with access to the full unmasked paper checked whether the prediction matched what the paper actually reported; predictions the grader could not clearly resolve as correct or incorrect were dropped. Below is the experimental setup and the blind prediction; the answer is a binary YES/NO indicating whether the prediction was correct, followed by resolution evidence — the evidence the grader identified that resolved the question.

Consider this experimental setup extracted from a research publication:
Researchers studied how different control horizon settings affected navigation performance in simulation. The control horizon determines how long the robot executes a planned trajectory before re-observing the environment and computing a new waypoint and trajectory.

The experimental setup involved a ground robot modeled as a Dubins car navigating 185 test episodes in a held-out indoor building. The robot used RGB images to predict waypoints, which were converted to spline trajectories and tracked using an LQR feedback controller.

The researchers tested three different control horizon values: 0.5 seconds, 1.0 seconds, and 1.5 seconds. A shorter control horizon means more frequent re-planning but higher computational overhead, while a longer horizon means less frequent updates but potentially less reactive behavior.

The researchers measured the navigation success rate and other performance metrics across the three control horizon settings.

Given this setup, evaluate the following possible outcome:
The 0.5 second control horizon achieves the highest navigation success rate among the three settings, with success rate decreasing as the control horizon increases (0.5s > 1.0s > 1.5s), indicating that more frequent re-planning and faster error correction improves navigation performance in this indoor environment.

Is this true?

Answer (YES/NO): NO